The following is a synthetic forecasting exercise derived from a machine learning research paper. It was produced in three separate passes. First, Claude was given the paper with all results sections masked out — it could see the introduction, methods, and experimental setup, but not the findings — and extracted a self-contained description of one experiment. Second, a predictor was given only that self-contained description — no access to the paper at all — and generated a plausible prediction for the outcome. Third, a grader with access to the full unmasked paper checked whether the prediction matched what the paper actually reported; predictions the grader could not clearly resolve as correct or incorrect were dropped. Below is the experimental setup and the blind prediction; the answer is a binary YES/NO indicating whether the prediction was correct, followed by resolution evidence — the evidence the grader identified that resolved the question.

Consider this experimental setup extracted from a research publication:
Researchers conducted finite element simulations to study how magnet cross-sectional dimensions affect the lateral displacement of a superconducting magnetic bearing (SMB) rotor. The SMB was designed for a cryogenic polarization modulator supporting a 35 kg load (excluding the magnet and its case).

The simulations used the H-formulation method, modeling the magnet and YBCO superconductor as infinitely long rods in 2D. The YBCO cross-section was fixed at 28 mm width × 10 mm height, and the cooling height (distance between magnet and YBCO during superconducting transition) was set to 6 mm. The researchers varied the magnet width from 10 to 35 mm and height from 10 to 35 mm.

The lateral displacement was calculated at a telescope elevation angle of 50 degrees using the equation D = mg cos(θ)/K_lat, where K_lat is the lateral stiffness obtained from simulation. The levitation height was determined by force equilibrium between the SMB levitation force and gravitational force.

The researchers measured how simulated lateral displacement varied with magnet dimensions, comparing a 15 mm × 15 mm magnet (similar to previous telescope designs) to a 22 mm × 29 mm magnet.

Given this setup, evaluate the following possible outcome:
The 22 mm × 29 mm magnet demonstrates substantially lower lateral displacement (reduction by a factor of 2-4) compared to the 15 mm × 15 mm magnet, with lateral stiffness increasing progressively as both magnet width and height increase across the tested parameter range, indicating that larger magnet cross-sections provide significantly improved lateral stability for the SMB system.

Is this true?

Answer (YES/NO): NO